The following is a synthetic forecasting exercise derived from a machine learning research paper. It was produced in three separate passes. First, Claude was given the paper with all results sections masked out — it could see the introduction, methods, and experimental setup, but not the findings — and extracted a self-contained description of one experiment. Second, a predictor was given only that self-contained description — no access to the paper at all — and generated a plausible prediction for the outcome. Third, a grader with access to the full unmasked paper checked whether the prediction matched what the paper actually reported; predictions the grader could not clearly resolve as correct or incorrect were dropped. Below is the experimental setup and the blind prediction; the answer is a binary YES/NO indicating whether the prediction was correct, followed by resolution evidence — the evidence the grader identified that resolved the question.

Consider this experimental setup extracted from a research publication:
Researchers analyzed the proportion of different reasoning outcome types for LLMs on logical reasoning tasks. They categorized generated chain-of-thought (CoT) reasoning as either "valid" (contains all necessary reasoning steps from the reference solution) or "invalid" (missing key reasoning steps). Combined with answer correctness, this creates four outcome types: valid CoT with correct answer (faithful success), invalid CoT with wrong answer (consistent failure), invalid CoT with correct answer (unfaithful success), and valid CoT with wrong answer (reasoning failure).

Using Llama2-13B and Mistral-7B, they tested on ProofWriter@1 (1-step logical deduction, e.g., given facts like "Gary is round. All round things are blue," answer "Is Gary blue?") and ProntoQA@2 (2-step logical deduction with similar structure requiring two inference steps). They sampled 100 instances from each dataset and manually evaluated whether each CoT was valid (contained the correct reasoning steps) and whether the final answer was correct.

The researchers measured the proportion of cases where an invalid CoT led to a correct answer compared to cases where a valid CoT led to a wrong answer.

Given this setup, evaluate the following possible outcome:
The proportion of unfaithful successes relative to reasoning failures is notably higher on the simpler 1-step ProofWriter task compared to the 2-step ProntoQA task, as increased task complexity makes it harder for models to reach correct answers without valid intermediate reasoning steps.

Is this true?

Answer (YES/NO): NO